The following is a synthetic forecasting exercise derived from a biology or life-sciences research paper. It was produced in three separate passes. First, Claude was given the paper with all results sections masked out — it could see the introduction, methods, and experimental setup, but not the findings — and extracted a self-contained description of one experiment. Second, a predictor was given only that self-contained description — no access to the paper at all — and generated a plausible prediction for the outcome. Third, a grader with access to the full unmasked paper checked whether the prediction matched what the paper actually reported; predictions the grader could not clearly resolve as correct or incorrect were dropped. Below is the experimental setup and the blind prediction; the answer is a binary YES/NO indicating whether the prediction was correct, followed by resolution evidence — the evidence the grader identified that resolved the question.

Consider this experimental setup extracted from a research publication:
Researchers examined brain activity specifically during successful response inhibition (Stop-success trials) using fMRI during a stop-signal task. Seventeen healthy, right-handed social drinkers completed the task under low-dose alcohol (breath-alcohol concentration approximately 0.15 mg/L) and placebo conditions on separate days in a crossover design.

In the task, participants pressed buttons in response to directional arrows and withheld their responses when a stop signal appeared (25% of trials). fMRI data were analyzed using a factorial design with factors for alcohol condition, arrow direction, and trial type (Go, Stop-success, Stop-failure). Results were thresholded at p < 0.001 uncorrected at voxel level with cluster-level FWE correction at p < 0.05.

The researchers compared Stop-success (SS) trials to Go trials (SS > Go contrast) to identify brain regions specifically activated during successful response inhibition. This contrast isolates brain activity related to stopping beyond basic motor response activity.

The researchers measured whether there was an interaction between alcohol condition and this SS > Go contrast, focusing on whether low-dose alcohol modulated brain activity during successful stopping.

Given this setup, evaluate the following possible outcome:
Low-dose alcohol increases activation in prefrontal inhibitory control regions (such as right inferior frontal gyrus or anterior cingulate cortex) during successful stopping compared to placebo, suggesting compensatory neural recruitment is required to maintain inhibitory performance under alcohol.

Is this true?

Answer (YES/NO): NO